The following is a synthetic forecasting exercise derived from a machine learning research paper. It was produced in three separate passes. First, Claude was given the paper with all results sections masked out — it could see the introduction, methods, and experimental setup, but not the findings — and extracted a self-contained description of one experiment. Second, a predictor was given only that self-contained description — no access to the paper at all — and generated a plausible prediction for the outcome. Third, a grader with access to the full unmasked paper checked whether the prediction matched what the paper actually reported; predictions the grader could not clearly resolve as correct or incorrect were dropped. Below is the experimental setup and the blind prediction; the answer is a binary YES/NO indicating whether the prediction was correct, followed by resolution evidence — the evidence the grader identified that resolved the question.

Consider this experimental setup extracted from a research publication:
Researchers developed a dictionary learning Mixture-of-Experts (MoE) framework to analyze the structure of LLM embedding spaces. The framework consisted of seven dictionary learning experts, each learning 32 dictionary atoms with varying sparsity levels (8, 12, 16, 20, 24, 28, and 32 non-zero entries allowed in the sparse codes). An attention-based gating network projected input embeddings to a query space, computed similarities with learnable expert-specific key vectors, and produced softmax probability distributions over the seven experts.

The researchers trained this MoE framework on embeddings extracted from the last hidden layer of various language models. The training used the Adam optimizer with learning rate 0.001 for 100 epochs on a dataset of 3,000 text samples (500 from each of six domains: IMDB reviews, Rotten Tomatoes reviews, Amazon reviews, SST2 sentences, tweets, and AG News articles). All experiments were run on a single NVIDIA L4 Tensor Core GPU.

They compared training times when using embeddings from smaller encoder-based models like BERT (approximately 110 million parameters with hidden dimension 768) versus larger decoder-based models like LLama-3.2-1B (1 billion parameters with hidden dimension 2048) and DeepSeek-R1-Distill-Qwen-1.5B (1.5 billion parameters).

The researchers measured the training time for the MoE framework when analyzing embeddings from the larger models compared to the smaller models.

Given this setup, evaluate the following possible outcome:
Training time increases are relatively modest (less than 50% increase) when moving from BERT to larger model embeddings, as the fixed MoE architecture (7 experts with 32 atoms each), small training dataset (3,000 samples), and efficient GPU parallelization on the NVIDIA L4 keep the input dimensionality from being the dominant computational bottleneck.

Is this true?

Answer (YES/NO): NO